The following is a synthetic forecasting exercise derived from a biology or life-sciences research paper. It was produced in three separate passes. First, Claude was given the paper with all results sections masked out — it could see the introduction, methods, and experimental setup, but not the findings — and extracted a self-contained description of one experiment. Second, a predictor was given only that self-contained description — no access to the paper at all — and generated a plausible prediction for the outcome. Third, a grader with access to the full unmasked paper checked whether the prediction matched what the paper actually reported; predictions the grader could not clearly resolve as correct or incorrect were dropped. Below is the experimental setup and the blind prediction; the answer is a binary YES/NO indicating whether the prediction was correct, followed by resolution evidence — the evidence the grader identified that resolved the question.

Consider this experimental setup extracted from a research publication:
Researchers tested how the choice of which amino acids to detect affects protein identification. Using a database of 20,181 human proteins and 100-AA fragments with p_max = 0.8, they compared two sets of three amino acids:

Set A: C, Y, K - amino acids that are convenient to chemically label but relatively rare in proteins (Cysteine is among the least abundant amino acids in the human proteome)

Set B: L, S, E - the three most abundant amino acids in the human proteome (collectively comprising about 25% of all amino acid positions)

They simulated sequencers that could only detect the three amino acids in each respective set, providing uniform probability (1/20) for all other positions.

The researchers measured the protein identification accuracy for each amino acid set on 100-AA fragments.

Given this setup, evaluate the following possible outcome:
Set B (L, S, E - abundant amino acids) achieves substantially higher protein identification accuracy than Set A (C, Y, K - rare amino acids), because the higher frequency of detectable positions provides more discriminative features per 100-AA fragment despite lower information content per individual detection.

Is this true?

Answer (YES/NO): YES